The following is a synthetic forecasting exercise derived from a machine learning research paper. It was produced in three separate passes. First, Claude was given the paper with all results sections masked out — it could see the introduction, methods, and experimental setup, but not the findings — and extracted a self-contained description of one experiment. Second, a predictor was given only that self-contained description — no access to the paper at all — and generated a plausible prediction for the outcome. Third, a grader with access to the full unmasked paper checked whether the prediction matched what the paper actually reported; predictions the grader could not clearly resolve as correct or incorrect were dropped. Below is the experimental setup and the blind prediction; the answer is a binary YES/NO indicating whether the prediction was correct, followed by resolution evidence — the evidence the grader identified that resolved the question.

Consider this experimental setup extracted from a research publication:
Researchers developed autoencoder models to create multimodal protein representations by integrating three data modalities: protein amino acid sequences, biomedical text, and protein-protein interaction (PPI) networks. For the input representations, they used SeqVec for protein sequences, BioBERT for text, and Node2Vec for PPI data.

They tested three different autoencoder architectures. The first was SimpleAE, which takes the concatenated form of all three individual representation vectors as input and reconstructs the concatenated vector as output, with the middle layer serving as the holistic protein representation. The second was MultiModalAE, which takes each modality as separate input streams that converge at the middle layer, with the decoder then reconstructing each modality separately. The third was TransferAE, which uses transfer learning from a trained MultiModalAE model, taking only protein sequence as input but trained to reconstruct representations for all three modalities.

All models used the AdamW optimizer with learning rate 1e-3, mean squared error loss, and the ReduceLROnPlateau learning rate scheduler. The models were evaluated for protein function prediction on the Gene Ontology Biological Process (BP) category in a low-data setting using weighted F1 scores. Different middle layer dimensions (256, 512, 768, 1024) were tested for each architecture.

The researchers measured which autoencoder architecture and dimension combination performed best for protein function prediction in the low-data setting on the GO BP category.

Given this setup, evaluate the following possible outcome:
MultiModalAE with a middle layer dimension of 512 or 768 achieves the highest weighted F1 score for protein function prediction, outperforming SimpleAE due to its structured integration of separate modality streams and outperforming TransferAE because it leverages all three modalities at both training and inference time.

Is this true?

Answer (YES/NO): NO